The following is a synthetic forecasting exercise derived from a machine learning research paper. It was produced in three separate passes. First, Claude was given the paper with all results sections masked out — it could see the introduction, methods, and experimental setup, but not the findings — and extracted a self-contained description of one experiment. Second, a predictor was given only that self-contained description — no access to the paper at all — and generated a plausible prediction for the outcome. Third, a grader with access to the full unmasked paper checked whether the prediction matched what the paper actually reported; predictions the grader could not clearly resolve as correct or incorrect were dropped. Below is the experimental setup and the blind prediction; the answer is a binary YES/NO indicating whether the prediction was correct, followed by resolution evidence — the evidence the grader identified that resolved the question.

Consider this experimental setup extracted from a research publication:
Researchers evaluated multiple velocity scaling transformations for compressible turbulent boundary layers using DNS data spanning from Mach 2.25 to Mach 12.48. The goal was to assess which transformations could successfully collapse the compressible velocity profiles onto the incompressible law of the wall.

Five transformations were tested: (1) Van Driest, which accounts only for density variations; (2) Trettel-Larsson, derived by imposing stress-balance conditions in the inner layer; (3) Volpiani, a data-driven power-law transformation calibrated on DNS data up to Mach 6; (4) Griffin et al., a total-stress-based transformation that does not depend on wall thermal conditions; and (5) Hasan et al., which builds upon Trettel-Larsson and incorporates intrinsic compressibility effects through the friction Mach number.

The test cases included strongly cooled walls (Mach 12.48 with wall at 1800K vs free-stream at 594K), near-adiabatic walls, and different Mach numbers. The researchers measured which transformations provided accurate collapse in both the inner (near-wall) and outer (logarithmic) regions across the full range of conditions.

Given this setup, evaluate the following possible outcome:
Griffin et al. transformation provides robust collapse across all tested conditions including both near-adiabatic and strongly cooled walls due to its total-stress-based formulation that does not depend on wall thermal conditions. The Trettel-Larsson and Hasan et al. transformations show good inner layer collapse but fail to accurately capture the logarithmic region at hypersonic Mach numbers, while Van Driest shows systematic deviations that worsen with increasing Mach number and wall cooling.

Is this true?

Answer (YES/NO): NO